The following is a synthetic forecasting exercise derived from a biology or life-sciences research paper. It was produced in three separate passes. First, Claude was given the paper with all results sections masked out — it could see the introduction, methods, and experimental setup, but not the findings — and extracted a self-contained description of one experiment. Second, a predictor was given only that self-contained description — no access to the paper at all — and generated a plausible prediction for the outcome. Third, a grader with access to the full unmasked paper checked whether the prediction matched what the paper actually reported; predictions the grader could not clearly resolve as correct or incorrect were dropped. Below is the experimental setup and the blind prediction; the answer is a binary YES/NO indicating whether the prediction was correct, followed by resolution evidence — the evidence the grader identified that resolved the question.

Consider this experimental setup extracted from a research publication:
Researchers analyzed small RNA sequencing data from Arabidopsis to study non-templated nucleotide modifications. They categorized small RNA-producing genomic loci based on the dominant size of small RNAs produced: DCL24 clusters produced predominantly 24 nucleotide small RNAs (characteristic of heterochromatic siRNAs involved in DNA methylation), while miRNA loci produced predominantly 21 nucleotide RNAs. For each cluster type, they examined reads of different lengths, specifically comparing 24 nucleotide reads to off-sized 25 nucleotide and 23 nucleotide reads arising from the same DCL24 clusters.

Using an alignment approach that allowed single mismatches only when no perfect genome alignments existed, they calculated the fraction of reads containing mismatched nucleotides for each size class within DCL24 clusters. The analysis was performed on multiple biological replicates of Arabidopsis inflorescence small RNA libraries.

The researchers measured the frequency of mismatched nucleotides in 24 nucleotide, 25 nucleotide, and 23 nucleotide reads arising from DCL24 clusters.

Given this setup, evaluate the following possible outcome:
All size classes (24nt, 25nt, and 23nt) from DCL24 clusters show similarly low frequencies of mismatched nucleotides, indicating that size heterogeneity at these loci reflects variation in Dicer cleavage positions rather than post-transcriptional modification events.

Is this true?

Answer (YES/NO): NO